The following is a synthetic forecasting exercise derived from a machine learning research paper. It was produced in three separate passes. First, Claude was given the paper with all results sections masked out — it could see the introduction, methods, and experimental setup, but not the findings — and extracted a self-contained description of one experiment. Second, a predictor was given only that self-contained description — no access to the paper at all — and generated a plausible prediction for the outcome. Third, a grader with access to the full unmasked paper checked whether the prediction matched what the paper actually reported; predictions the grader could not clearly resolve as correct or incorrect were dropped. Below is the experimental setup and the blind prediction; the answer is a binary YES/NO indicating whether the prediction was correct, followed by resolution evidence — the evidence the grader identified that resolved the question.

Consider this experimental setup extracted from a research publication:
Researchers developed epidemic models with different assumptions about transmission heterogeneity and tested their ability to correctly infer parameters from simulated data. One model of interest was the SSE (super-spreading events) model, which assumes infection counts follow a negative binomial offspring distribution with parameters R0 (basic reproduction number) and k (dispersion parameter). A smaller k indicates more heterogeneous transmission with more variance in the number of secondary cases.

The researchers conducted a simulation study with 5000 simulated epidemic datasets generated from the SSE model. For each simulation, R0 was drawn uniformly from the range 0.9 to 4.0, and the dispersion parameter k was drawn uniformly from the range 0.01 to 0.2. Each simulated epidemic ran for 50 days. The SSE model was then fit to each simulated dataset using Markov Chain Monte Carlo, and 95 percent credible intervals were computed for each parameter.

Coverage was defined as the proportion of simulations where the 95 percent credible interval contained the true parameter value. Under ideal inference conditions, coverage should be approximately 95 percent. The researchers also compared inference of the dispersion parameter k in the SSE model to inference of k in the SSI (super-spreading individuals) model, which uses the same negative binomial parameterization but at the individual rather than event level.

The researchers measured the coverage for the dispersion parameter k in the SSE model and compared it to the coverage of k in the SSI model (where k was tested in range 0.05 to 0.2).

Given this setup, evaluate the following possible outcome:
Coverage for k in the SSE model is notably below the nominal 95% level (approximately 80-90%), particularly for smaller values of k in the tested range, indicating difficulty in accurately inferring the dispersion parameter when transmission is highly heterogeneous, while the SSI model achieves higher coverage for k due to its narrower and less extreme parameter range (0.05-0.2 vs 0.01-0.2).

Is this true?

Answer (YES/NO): NO